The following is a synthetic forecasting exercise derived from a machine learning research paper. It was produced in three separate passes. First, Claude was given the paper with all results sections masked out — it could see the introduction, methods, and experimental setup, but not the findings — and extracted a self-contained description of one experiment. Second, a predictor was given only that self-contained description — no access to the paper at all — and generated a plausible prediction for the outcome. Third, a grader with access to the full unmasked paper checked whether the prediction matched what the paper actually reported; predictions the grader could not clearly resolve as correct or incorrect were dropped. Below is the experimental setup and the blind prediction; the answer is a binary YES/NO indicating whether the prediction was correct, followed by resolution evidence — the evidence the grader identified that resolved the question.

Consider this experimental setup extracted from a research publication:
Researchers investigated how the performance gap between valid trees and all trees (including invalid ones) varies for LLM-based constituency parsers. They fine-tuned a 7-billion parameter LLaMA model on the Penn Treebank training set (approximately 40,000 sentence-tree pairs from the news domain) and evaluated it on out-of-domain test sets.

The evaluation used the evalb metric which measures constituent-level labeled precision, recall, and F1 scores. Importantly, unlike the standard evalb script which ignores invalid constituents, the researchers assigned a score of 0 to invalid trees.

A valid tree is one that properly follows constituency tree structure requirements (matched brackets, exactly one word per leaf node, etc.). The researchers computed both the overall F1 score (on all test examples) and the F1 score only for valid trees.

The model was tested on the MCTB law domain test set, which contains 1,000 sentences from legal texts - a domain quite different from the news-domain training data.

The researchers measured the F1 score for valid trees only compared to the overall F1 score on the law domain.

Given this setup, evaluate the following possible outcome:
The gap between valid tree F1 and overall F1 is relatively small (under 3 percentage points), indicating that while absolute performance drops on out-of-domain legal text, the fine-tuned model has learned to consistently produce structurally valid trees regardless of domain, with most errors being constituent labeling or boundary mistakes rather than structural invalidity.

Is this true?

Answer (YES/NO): NO